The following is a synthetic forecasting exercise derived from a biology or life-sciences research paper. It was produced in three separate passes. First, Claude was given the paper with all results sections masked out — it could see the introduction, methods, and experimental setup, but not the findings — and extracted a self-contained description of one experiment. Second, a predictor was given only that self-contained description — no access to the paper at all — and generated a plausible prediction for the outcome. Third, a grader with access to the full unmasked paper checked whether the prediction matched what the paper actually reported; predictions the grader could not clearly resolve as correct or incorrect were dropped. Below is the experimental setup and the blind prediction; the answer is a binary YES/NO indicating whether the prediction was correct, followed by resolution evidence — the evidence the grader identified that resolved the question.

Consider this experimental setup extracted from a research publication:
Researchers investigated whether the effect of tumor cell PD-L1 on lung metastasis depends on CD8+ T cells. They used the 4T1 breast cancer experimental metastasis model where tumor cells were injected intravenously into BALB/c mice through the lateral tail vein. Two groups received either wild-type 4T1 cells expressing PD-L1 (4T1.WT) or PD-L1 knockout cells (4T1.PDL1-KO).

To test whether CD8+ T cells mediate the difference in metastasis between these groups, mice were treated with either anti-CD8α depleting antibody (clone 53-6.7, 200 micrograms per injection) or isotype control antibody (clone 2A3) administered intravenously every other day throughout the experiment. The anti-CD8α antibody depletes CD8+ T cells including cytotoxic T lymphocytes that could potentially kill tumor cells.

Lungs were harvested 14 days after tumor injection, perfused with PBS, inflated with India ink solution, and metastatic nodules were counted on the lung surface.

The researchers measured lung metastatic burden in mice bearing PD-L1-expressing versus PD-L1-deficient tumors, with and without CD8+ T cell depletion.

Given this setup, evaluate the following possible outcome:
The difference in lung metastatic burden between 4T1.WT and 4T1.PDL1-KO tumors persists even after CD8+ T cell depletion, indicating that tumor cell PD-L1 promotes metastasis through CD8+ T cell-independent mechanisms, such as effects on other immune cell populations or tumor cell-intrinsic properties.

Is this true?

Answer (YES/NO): NO